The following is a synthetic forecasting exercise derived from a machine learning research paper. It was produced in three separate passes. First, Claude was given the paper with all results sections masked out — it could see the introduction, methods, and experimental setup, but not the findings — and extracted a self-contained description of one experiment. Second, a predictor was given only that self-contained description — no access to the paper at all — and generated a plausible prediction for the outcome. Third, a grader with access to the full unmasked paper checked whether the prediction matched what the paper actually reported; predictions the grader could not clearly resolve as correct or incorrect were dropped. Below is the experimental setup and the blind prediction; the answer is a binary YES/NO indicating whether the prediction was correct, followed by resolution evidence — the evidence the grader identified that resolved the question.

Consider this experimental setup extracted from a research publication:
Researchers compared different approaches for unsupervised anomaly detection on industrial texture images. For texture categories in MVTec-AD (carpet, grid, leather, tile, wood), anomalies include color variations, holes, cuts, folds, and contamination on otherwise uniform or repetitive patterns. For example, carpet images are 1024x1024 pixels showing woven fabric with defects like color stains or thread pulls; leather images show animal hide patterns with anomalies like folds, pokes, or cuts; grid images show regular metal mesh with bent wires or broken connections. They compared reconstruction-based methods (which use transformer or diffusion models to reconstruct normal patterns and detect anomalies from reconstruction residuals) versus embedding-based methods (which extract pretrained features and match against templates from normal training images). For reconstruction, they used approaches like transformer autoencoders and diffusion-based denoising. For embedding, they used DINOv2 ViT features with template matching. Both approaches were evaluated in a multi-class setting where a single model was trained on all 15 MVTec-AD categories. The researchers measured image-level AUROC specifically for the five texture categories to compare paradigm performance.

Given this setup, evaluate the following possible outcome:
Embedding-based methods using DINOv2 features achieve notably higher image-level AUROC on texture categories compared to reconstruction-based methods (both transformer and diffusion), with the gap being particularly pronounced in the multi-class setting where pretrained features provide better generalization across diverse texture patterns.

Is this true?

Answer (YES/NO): NO